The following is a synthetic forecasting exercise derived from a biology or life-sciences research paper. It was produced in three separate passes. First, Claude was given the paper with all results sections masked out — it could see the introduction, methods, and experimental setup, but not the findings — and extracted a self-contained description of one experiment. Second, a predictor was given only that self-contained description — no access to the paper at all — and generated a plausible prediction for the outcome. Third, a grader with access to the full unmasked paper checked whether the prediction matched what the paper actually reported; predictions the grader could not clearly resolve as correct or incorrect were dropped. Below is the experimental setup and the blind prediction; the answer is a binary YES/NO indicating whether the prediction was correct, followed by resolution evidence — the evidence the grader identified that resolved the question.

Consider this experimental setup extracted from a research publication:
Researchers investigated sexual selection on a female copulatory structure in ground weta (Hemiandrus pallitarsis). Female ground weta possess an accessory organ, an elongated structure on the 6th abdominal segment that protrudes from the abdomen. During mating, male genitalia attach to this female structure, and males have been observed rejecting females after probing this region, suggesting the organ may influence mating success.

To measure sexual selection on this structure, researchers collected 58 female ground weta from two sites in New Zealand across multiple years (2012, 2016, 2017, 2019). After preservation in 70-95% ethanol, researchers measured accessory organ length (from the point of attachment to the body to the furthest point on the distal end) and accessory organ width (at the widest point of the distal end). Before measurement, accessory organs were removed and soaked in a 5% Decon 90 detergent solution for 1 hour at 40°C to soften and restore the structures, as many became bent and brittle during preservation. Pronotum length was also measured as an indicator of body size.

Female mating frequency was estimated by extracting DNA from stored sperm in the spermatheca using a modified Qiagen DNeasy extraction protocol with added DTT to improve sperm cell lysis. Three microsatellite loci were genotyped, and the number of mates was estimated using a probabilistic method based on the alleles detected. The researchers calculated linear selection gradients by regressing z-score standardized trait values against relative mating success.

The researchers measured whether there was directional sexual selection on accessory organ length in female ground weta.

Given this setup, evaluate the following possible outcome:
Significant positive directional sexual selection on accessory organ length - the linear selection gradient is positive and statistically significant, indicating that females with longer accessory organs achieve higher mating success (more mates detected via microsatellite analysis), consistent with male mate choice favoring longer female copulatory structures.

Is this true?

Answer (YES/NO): YES